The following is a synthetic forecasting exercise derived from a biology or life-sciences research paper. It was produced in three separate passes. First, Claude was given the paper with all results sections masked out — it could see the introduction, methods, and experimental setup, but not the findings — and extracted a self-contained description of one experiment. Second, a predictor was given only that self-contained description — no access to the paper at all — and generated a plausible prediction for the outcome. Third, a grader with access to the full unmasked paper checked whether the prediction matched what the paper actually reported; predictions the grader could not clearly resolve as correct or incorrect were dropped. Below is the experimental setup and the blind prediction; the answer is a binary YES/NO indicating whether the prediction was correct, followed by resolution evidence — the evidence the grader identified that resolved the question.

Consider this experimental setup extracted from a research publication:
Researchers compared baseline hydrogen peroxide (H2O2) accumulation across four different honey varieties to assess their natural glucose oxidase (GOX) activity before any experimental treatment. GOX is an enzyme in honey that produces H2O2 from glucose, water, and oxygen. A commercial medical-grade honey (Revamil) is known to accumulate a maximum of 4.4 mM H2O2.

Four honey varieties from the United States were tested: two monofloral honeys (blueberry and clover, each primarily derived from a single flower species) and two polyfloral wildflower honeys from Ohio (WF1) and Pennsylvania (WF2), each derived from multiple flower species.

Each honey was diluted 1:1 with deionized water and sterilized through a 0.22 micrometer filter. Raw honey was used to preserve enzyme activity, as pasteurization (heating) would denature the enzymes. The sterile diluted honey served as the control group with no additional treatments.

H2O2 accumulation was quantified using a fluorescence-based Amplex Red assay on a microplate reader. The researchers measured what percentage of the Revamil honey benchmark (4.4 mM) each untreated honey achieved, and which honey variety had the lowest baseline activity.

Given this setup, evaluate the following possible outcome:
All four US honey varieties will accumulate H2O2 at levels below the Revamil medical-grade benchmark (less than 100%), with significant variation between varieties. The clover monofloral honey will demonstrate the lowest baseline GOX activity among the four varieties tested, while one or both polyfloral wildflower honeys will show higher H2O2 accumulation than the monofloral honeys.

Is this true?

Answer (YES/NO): YES